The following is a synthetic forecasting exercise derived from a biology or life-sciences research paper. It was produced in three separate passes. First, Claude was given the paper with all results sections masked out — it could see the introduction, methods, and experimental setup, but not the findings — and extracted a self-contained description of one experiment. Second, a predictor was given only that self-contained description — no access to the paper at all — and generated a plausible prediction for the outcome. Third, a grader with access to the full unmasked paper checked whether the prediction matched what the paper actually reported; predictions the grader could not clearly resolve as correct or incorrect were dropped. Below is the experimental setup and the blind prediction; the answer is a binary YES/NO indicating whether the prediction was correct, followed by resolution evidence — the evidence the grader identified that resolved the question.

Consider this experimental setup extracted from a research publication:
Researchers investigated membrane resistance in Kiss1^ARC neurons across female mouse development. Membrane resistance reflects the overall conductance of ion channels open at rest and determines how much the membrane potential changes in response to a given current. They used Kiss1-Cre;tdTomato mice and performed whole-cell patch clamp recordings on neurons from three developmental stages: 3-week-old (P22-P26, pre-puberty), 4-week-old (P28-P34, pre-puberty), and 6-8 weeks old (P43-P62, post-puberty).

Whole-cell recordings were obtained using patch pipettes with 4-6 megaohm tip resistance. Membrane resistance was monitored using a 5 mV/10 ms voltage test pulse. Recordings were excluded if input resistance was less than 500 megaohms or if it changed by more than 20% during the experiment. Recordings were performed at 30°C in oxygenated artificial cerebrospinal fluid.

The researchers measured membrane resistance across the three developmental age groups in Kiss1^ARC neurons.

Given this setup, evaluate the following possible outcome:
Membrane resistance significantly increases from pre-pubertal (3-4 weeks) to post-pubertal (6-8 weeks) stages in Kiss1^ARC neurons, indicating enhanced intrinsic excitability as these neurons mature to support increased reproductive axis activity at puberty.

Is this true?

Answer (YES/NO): NO